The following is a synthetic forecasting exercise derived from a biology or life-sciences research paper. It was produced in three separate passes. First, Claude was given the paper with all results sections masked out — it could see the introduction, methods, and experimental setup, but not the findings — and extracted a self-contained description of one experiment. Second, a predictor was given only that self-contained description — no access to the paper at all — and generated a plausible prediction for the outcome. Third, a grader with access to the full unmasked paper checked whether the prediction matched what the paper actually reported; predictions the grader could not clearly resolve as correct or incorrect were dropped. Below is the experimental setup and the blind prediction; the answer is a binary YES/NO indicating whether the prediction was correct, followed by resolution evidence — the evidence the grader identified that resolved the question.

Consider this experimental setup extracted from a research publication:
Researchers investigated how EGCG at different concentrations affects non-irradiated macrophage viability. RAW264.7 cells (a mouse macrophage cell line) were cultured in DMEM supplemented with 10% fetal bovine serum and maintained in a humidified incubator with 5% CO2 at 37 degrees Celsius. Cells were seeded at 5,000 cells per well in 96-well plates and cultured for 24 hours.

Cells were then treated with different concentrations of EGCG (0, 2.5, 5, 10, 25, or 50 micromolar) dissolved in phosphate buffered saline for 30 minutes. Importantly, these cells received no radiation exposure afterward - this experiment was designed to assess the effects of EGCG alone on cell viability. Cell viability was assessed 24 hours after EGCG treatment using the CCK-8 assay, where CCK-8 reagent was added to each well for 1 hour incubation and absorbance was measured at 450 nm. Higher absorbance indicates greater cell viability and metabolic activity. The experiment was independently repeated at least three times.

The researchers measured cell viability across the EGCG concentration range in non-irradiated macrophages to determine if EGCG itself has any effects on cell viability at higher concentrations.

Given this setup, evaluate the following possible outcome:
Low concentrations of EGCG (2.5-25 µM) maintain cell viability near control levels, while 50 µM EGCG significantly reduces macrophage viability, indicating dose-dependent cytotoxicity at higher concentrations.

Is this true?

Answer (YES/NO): YES